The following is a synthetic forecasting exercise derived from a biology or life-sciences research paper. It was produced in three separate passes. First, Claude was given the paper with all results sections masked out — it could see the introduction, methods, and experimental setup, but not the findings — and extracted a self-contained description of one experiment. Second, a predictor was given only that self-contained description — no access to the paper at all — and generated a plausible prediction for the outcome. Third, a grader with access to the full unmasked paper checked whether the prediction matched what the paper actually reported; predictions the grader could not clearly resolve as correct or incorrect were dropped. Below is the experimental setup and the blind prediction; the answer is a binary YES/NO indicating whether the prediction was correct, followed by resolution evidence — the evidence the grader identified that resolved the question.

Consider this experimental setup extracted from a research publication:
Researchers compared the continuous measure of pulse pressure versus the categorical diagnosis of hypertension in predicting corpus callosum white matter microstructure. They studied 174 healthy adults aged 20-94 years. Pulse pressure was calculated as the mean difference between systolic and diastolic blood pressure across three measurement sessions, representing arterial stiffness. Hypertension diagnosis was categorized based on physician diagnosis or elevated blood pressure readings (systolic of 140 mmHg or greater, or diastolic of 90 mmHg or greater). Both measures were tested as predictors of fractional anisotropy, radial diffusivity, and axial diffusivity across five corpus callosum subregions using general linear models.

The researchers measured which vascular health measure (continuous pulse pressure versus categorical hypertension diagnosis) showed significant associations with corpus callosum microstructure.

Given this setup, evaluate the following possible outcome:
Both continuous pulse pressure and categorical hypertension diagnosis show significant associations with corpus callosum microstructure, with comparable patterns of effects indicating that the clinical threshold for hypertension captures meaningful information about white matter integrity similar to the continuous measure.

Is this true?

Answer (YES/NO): NO